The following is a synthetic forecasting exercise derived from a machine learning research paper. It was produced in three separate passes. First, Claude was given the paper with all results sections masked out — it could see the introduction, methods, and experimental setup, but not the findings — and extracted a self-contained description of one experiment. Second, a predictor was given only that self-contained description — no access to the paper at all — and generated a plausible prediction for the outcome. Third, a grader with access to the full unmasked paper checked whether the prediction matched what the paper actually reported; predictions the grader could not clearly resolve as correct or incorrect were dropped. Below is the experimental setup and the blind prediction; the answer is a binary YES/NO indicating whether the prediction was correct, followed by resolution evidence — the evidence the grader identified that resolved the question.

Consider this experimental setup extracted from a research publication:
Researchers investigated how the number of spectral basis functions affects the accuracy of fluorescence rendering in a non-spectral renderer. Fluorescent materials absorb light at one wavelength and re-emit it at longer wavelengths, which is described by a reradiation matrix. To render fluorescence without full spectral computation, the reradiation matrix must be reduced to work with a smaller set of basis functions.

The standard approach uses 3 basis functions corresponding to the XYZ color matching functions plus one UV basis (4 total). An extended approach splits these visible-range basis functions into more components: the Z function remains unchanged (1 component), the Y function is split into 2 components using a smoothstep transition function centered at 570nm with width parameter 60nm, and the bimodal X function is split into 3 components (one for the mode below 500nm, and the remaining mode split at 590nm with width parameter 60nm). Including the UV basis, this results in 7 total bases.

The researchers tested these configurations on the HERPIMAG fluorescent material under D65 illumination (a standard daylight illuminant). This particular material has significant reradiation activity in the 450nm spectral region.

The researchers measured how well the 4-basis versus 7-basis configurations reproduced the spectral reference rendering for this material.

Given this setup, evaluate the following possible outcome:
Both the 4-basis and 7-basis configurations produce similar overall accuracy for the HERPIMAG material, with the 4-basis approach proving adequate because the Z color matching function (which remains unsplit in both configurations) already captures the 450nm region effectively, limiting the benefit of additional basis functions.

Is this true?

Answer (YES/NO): NO